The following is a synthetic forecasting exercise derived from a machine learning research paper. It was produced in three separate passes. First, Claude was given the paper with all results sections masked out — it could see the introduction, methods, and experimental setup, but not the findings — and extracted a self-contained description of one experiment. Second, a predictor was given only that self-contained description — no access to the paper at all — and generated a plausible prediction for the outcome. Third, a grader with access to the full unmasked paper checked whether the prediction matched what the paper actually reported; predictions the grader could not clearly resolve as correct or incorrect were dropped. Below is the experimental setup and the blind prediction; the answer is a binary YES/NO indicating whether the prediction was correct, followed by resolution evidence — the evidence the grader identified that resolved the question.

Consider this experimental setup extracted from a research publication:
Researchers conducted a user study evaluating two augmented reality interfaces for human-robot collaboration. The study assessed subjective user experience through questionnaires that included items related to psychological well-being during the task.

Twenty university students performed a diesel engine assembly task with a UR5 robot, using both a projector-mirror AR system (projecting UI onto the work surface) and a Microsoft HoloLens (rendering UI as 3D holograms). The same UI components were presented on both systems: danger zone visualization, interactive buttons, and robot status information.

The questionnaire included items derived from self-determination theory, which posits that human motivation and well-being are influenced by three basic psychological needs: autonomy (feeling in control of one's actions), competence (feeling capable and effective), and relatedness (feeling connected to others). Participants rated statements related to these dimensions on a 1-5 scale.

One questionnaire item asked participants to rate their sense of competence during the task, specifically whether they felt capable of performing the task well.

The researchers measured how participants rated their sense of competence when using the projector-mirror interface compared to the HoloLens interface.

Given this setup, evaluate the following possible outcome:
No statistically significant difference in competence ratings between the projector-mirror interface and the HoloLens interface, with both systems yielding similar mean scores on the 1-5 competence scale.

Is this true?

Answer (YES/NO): NO